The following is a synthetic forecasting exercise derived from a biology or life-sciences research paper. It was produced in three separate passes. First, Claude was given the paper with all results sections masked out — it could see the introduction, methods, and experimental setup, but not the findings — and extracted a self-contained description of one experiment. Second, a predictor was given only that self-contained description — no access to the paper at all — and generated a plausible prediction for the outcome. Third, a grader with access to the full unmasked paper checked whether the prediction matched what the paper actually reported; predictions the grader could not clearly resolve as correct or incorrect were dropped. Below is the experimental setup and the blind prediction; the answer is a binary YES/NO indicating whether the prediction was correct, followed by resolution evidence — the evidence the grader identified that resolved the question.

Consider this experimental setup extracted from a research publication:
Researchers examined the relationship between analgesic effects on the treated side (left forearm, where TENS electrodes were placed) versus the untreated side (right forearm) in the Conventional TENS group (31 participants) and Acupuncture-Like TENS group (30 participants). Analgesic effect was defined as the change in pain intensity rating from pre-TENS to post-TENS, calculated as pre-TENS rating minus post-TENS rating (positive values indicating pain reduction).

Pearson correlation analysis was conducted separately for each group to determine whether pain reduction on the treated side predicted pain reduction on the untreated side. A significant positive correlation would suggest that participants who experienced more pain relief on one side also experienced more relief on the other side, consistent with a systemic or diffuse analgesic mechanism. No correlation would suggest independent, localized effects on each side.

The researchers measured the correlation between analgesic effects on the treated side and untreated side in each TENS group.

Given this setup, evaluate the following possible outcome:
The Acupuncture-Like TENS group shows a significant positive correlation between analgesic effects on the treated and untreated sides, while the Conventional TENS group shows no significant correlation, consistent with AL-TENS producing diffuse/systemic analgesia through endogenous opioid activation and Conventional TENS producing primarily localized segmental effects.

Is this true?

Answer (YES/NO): YES